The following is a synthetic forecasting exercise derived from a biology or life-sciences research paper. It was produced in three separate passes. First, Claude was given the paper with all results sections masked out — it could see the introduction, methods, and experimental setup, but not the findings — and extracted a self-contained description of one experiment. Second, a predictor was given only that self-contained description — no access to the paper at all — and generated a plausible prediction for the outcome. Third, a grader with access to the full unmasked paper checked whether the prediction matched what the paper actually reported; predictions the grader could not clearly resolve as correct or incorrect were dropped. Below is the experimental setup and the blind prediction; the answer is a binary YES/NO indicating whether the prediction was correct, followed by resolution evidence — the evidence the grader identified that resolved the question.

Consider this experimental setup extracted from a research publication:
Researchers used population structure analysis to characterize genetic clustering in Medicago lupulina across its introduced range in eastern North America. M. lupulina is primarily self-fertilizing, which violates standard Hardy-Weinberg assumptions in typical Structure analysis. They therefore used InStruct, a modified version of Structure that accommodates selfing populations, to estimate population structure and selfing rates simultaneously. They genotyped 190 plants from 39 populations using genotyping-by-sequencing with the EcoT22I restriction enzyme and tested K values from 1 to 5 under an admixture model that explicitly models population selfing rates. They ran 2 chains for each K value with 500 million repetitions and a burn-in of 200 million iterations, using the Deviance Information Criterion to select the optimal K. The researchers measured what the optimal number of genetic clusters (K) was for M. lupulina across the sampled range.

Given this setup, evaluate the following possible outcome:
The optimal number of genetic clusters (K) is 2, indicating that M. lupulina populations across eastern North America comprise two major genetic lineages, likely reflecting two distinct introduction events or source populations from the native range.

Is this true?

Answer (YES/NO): YES